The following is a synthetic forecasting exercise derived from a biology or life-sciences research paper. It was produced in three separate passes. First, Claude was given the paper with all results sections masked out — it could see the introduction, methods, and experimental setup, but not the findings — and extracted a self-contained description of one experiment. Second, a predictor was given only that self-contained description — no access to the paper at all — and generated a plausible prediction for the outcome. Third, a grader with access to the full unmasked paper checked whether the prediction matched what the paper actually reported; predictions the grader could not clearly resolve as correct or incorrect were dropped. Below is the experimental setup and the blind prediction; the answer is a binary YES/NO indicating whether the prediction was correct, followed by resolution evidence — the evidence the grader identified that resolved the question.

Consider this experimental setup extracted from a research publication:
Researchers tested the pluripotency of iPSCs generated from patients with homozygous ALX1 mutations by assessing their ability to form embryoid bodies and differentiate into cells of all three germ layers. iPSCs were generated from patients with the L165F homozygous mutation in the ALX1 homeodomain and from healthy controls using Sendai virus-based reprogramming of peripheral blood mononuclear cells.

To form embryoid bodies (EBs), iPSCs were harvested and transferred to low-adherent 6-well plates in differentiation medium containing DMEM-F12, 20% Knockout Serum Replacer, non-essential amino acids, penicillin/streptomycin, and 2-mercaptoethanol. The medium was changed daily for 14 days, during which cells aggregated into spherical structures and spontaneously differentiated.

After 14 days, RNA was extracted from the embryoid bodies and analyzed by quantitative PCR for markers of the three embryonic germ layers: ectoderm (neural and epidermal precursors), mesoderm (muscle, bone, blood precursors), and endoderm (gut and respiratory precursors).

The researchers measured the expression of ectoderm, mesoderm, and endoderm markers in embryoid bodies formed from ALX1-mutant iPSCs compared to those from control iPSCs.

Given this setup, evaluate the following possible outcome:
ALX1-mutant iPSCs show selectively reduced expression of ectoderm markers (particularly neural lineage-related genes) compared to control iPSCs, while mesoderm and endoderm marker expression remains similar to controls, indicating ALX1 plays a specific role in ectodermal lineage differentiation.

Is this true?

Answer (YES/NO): NO